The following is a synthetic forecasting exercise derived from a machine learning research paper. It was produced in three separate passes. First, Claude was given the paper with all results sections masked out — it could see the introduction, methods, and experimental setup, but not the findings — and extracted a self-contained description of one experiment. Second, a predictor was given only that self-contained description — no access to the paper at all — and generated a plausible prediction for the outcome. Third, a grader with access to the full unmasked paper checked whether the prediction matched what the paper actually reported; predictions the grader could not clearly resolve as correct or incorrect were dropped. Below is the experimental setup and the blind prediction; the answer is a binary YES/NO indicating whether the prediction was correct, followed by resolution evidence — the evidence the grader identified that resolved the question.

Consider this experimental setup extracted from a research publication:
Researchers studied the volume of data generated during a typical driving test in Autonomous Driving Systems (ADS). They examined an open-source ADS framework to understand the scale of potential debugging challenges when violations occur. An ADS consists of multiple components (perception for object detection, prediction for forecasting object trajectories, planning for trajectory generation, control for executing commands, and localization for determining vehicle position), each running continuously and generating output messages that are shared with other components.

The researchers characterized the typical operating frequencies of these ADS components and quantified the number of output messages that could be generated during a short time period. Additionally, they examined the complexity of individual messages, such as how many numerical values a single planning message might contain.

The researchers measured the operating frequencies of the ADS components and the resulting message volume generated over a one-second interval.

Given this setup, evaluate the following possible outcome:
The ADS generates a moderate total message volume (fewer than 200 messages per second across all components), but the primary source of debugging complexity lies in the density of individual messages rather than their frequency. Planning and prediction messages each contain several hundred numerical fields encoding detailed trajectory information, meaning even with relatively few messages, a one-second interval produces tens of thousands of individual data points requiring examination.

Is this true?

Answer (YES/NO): NO